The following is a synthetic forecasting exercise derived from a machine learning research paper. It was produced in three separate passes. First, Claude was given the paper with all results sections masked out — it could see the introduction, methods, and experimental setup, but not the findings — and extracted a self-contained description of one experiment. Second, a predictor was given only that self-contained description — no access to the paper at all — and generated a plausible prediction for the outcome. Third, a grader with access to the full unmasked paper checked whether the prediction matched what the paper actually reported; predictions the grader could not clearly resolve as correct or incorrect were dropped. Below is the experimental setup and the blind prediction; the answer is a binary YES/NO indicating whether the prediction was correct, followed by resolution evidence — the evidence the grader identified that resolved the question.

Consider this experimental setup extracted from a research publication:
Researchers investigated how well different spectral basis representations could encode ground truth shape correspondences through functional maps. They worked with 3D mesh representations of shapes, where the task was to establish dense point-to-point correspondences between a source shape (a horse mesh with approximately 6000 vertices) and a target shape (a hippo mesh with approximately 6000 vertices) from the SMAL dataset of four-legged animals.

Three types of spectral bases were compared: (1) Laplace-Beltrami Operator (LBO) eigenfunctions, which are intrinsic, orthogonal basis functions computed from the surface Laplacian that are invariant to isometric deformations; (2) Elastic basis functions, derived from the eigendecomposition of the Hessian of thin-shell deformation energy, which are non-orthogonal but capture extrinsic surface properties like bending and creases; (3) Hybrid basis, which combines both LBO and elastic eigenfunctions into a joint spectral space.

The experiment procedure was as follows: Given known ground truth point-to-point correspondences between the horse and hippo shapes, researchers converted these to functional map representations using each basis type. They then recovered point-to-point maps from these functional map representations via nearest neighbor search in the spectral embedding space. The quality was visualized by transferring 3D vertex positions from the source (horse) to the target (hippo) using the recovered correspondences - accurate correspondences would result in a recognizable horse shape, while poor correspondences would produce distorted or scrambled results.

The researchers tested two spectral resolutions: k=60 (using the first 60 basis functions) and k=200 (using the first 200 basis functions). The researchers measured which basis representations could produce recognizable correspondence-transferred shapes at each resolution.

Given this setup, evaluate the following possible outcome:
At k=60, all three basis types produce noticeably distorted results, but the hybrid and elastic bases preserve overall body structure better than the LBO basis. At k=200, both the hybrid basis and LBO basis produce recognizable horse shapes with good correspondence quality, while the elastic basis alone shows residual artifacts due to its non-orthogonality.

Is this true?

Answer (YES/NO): NO